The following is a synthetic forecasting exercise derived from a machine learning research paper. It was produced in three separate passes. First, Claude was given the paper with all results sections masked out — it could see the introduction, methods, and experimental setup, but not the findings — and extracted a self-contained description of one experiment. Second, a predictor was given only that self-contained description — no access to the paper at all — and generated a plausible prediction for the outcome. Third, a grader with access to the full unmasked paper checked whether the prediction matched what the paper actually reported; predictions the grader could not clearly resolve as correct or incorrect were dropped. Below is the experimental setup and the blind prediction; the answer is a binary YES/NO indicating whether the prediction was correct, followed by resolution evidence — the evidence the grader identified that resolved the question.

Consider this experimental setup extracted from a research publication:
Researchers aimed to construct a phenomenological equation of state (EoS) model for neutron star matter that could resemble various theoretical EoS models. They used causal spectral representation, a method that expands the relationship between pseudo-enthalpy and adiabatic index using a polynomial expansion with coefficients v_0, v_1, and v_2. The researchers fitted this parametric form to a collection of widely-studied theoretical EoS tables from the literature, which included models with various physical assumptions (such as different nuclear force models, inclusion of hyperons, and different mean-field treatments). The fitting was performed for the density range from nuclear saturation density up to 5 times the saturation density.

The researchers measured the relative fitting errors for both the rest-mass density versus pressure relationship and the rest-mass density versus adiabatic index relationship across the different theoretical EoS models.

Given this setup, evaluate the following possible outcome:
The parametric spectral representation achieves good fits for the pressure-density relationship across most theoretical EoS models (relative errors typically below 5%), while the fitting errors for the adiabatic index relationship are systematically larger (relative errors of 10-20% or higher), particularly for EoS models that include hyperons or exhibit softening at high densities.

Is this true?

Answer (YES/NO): NO